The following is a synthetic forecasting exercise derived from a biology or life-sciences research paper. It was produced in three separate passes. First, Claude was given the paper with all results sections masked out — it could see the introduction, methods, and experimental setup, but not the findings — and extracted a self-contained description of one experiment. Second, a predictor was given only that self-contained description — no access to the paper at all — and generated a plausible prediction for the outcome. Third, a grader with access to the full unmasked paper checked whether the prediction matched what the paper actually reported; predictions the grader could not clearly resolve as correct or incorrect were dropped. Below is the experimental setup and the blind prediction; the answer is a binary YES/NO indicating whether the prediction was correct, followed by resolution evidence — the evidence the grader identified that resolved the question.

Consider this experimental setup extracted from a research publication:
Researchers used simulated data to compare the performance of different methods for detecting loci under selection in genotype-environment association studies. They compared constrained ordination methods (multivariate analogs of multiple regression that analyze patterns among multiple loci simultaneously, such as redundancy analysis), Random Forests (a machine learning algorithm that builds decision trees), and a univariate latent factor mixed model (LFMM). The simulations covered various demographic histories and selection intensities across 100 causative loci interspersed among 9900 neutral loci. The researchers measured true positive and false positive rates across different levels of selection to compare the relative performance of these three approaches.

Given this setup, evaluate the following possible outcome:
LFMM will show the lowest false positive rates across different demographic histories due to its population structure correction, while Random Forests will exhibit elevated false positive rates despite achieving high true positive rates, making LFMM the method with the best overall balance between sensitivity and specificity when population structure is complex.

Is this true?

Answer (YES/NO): NO